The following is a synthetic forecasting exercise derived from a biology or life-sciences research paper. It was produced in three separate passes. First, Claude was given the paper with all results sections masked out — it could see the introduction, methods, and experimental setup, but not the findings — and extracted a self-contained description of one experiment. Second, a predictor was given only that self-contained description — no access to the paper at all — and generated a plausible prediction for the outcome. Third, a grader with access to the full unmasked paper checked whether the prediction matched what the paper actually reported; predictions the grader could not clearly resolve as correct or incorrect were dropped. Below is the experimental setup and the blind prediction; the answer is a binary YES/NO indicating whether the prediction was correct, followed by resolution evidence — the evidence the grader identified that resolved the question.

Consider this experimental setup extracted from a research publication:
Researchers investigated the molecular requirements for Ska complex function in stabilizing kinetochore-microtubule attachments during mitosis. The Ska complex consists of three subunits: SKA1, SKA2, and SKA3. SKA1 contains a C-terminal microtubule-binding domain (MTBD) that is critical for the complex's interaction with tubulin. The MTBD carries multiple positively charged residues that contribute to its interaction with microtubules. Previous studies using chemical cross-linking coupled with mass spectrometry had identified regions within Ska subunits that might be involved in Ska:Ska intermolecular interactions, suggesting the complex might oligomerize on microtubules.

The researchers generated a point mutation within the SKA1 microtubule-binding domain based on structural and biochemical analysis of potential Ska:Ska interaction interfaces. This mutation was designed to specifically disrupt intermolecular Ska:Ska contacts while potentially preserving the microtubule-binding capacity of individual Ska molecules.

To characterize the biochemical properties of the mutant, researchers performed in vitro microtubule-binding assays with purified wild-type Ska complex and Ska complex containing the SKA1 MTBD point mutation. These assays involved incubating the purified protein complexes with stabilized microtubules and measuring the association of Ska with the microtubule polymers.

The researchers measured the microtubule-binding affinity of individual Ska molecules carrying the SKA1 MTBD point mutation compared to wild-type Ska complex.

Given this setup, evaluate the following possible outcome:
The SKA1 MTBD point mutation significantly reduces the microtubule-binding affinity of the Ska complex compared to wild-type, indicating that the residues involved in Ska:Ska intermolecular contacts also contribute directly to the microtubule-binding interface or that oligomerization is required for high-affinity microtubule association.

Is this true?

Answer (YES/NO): NO